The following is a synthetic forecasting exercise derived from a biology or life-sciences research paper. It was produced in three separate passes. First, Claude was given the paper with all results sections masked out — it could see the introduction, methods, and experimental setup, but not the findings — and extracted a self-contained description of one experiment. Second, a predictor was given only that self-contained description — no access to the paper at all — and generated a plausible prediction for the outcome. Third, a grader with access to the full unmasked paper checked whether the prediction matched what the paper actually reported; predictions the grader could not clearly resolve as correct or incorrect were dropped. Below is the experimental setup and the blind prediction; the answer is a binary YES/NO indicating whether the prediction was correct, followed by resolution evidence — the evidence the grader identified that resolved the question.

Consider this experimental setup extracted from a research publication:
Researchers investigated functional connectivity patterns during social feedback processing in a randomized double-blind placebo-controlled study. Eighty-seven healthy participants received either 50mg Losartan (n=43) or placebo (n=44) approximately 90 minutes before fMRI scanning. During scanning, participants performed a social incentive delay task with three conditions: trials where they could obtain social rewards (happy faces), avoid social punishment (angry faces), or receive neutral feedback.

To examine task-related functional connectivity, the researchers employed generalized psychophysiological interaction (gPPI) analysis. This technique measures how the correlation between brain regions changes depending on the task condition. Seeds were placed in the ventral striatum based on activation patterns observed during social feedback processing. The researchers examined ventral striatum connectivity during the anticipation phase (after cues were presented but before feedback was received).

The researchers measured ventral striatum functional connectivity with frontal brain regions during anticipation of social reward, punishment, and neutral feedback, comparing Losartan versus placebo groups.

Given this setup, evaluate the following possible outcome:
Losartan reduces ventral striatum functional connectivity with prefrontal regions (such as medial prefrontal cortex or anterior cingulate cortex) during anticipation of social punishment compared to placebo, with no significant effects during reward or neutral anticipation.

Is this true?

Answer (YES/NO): NO